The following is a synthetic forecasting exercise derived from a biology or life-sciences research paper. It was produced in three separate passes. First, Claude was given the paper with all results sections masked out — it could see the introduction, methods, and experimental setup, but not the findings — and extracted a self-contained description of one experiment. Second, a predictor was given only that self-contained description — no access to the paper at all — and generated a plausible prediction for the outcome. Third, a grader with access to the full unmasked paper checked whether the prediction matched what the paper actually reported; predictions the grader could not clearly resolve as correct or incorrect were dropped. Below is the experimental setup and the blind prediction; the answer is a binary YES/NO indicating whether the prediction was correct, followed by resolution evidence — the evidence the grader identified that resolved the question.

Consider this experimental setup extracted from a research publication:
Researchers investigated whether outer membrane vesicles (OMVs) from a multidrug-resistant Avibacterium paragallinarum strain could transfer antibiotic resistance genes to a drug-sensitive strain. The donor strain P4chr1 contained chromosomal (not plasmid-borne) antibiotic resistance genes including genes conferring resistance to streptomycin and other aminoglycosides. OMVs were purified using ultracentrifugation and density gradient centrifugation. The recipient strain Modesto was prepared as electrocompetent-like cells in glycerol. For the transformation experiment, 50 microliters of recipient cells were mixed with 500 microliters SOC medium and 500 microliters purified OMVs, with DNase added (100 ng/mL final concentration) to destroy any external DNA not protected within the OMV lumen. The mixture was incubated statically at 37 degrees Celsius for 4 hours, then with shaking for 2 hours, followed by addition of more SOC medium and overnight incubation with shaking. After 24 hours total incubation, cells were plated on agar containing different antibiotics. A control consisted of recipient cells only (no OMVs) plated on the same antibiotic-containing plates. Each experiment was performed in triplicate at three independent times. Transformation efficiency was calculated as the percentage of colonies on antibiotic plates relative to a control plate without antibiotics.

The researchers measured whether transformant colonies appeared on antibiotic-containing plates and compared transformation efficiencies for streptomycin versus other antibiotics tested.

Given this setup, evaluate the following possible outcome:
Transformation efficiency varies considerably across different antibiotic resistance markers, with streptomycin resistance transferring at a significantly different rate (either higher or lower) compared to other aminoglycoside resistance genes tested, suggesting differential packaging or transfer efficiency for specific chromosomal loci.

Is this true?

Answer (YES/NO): NO